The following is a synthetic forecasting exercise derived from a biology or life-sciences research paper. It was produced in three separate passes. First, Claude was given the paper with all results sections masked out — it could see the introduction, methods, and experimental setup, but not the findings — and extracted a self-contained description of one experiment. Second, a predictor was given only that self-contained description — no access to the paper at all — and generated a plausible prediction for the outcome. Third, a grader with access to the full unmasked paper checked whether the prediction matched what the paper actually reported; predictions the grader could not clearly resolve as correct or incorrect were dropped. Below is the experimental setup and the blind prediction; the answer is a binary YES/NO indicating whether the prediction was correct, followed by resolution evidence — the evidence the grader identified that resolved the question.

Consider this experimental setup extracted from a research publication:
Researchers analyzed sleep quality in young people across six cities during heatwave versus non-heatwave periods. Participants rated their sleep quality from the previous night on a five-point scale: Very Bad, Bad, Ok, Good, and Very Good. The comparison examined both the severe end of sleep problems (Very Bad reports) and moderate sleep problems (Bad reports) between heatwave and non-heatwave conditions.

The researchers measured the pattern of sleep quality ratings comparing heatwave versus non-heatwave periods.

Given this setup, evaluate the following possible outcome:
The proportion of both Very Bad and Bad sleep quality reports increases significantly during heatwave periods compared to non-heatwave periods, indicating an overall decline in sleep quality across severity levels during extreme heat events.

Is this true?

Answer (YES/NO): NO